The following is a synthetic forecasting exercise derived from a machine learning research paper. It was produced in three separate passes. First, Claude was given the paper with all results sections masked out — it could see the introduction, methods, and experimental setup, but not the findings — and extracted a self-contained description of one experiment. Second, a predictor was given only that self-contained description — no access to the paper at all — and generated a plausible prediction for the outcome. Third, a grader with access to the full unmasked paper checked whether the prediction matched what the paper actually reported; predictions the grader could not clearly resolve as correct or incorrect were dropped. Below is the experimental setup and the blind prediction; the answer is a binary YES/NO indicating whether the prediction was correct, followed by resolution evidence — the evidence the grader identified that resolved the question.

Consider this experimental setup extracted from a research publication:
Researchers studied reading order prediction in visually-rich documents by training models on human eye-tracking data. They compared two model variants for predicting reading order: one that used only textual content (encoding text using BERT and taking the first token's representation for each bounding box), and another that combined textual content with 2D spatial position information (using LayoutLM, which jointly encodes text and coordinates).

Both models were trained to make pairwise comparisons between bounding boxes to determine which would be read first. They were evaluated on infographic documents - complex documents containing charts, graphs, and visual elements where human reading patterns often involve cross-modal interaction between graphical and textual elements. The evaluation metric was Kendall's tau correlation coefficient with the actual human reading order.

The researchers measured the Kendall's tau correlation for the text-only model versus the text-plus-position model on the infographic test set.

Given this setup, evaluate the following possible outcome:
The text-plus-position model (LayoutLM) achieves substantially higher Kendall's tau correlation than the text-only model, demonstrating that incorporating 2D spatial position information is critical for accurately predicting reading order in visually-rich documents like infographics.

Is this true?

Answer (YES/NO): YES